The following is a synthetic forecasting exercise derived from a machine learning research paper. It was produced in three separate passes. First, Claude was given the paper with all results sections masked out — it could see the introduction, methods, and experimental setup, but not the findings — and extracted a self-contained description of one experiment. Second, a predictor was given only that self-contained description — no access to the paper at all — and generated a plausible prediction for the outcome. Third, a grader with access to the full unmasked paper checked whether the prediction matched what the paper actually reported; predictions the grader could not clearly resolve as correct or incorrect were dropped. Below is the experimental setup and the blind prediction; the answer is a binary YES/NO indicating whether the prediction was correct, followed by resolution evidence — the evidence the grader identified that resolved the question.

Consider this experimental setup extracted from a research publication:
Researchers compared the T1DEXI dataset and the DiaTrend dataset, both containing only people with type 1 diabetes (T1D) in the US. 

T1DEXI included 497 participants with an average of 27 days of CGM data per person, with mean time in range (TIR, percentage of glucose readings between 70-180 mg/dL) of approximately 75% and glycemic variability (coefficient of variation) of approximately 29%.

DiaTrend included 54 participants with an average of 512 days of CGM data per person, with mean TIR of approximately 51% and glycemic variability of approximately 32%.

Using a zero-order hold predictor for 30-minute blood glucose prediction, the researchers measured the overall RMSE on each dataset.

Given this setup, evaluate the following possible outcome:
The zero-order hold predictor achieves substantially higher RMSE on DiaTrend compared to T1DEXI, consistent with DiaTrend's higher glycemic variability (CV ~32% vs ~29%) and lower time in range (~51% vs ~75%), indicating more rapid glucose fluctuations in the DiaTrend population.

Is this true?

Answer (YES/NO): YES